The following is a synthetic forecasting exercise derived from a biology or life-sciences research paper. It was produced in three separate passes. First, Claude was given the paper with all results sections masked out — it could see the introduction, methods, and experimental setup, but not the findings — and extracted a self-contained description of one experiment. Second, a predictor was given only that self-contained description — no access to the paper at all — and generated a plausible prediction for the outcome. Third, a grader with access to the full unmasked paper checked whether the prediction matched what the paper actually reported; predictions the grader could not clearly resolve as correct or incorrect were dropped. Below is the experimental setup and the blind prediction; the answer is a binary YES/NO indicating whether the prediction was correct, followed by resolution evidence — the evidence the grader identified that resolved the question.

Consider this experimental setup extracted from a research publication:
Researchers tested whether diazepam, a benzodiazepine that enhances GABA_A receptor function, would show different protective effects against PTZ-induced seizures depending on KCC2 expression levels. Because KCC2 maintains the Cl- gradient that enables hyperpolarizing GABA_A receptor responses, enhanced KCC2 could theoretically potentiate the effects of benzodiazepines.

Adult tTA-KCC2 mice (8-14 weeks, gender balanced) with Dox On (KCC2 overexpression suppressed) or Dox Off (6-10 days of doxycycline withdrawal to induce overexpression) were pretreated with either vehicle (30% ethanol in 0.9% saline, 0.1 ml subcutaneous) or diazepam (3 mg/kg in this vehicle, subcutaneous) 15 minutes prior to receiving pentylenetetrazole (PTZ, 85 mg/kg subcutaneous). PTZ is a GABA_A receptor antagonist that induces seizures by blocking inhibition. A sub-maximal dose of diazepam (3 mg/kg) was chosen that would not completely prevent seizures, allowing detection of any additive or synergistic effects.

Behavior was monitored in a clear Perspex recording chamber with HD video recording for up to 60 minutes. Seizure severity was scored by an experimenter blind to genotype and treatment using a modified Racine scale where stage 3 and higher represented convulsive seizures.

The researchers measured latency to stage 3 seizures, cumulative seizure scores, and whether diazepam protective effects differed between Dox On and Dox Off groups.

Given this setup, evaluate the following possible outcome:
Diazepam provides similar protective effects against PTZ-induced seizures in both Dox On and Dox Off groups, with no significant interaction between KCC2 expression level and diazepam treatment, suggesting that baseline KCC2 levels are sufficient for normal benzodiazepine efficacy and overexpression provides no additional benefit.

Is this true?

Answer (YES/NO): YES